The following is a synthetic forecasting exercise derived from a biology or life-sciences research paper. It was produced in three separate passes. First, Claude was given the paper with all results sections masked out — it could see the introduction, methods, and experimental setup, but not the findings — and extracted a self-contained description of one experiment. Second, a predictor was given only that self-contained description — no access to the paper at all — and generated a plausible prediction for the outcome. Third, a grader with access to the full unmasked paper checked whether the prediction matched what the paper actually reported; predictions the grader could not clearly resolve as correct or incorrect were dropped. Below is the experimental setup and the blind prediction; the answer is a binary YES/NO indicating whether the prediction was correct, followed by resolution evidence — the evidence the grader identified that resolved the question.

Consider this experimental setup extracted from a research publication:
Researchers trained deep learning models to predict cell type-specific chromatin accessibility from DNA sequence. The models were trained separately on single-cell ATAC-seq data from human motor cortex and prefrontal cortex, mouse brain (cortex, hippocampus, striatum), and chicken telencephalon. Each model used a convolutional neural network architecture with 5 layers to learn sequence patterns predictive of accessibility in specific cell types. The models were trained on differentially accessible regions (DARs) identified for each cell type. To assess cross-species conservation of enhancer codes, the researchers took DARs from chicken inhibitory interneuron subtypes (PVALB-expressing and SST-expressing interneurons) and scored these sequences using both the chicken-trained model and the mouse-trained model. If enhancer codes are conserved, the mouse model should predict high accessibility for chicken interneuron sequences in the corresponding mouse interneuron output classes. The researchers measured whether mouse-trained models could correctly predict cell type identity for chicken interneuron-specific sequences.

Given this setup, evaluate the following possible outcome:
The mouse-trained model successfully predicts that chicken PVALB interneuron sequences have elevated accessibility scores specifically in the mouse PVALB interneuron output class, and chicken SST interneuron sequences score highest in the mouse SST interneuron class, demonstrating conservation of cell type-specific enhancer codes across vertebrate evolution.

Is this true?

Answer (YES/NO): NO